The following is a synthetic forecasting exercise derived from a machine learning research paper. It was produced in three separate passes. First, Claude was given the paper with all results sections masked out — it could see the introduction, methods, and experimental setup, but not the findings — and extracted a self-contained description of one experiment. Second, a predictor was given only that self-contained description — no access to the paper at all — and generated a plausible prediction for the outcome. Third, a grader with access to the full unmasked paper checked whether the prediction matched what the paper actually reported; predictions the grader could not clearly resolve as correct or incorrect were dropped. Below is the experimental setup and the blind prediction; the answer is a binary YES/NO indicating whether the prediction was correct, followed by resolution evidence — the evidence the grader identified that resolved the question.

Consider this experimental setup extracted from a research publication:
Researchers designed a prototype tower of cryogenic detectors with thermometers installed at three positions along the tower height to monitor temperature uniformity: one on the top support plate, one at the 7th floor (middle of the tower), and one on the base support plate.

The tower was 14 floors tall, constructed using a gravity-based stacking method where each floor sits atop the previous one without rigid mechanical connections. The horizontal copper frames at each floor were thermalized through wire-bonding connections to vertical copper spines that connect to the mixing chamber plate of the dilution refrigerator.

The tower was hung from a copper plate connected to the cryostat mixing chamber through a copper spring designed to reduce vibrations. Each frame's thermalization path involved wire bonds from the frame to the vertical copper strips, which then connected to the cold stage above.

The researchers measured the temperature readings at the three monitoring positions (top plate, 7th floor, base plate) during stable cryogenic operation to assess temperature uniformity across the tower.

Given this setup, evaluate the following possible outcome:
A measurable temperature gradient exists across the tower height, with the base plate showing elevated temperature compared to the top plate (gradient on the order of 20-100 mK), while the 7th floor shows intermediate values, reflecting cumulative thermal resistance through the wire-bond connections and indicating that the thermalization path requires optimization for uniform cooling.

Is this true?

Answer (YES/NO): NO